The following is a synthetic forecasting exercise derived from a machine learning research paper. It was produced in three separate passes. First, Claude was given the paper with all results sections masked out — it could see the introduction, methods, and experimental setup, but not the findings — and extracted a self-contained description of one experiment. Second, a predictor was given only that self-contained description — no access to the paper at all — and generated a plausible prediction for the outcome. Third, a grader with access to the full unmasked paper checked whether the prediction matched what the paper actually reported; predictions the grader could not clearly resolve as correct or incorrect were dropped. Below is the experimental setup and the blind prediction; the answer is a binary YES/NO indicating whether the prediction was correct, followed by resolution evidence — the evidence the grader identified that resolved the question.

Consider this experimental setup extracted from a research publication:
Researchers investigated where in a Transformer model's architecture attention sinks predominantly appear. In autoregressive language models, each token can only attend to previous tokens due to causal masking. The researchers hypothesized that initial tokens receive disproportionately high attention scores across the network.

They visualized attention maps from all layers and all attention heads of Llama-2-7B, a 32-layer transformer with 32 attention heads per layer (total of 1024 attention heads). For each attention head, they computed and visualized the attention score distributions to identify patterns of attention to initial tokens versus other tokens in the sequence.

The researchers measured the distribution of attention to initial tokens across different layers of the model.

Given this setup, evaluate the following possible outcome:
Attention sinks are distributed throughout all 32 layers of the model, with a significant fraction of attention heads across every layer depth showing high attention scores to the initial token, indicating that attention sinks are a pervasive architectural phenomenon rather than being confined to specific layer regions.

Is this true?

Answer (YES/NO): NO